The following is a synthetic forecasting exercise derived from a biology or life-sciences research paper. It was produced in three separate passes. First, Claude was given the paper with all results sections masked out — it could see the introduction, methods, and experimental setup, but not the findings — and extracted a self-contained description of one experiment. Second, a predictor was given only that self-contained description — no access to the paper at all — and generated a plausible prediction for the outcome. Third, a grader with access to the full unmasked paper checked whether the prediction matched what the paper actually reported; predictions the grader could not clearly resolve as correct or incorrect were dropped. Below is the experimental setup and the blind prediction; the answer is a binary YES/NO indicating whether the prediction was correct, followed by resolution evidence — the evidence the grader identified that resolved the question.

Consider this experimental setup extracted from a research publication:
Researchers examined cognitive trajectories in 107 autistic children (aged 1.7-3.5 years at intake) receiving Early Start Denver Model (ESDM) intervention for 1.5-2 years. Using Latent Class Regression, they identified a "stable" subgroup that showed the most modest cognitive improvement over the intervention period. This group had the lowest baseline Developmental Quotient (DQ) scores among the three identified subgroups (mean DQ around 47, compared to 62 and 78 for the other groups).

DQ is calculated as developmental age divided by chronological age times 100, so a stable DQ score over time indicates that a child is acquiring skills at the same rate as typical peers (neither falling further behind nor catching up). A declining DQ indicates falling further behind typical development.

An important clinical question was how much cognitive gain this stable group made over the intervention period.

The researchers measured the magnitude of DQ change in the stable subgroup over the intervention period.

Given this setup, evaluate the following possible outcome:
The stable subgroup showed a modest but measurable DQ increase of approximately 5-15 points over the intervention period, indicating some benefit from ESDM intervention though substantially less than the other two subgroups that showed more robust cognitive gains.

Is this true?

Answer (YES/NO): NO